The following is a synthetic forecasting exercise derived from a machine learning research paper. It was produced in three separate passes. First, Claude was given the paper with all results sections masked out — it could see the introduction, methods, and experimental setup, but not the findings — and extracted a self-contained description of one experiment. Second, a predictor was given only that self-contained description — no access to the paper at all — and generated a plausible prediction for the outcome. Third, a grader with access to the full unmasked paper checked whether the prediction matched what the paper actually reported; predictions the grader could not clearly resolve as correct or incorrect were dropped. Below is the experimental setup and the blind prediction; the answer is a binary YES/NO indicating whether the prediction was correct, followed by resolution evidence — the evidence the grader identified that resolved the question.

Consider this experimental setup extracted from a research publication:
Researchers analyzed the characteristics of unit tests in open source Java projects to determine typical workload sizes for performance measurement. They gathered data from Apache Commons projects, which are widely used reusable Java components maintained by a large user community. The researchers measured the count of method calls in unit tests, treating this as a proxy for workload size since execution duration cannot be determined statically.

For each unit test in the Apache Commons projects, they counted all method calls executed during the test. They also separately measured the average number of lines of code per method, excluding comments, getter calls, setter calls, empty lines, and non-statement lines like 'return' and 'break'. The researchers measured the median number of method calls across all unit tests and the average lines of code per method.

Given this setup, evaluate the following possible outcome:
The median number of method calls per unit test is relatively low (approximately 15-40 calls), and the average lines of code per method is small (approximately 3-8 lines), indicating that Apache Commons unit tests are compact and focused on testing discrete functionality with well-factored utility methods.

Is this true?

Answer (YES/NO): NO